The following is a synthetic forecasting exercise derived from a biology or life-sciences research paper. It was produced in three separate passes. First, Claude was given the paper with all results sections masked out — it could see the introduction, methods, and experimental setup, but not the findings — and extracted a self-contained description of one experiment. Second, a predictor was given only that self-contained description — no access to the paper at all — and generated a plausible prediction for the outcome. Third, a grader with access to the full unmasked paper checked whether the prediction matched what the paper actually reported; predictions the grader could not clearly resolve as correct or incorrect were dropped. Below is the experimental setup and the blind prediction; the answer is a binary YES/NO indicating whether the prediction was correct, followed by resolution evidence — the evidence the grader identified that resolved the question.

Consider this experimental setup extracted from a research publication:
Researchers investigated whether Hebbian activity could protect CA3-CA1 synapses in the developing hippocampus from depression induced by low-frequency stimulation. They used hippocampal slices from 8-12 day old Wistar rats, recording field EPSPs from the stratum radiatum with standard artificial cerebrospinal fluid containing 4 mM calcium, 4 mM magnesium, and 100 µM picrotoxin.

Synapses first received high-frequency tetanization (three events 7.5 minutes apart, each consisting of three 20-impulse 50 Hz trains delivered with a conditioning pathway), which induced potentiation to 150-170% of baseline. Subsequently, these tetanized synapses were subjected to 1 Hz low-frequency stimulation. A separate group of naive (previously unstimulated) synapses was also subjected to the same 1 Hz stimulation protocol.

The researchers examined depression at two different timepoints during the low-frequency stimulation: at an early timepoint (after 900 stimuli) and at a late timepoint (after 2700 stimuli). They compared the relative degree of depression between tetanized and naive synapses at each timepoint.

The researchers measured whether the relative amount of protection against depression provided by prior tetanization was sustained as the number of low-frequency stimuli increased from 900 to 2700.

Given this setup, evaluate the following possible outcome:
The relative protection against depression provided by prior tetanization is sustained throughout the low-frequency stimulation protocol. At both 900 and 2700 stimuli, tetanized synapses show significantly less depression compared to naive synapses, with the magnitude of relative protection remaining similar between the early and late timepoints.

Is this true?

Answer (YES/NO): NO